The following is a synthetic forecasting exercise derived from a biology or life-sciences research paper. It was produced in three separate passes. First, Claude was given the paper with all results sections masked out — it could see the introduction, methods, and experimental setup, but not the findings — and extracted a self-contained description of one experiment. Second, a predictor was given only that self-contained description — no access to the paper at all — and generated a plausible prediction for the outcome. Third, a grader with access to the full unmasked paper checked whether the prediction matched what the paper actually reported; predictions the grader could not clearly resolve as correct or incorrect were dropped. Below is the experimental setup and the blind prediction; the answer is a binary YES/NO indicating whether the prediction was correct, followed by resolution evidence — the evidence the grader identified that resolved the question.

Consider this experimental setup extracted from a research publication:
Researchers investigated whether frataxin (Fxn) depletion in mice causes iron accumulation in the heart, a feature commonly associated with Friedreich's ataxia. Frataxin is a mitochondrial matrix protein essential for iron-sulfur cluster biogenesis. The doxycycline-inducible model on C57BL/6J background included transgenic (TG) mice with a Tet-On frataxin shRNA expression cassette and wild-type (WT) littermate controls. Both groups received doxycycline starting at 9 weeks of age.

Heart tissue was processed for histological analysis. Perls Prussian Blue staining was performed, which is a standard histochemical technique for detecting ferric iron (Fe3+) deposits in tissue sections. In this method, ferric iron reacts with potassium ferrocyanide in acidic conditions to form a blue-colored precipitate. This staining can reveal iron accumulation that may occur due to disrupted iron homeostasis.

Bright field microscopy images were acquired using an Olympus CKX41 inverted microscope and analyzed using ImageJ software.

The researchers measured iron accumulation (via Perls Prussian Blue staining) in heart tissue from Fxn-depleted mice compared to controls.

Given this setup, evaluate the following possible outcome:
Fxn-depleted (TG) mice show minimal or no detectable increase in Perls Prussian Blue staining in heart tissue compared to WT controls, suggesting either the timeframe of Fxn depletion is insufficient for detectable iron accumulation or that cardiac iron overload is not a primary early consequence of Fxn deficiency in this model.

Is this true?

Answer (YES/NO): NO